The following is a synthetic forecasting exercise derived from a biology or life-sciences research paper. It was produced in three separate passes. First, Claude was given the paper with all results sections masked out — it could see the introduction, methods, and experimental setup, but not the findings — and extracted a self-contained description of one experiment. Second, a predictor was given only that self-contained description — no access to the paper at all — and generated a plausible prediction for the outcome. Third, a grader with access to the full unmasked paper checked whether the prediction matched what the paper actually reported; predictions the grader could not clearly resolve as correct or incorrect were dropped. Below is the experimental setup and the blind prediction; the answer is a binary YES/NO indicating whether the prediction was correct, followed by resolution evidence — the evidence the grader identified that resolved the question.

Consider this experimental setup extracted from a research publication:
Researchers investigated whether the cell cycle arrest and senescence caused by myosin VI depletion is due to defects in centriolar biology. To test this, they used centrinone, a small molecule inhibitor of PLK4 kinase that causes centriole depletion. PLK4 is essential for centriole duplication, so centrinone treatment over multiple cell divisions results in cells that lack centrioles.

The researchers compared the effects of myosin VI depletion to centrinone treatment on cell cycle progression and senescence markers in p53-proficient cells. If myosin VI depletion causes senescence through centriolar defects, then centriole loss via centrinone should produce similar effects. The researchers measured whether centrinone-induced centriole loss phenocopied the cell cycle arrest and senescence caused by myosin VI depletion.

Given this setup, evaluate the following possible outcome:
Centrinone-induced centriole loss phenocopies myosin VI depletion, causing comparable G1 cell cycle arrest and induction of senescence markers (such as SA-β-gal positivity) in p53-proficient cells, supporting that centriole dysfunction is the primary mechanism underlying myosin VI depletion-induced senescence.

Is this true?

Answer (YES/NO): NO